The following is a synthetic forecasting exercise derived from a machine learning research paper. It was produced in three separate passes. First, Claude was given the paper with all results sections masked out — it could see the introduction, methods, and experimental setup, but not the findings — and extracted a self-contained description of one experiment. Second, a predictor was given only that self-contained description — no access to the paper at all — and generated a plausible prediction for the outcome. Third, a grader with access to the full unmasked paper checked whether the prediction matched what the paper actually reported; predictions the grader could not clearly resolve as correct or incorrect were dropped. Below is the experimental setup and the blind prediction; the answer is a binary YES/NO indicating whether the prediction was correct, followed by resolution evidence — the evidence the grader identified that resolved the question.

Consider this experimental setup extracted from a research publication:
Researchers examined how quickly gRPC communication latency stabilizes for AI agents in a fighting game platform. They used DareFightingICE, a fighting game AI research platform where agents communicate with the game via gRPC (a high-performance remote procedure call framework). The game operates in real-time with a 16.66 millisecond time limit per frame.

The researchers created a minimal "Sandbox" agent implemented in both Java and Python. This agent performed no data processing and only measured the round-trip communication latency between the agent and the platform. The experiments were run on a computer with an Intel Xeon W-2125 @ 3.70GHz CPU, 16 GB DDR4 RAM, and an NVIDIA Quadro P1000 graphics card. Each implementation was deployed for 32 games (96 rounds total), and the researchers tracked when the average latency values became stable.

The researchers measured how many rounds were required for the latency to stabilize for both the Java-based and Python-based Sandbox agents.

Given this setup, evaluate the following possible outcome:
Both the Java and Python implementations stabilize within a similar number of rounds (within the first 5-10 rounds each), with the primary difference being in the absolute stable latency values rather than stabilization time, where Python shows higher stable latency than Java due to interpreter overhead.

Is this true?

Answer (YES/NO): NO